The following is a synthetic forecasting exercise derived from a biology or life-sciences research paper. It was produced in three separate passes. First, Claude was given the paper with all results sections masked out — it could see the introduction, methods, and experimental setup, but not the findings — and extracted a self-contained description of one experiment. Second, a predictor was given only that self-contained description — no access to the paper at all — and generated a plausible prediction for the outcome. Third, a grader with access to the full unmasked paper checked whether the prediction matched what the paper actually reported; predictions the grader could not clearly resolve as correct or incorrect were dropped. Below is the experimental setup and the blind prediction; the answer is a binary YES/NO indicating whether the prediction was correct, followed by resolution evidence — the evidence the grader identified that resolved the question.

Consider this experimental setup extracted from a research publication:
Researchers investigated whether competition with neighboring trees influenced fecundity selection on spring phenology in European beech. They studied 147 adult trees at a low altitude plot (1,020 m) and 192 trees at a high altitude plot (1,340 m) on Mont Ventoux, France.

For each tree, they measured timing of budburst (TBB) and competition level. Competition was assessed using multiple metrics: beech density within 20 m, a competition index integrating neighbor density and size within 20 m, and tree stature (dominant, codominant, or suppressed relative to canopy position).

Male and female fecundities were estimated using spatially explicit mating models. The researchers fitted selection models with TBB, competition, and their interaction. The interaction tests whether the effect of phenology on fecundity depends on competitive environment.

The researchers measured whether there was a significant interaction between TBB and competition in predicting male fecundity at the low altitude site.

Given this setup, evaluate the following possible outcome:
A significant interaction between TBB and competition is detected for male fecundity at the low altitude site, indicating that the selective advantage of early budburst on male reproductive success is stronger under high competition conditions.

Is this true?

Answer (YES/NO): NO